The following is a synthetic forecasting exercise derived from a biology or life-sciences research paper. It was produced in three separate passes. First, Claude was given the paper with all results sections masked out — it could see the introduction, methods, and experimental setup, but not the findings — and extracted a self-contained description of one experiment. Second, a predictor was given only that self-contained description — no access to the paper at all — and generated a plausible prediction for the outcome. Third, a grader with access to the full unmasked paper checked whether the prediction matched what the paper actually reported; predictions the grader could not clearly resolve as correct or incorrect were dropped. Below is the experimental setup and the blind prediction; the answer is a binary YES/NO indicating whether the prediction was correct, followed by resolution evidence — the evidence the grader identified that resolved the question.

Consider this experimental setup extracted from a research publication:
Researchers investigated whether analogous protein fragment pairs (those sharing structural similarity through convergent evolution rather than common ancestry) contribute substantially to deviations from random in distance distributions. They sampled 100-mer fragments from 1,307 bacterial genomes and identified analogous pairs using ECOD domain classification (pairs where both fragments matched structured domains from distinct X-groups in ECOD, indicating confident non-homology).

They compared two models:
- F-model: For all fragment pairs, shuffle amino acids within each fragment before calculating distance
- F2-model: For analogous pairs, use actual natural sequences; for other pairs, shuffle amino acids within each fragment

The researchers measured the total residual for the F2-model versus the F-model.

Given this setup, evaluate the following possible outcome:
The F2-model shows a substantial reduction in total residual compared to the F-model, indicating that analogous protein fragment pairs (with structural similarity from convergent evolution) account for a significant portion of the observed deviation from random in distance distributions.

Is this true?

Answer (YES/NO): YES